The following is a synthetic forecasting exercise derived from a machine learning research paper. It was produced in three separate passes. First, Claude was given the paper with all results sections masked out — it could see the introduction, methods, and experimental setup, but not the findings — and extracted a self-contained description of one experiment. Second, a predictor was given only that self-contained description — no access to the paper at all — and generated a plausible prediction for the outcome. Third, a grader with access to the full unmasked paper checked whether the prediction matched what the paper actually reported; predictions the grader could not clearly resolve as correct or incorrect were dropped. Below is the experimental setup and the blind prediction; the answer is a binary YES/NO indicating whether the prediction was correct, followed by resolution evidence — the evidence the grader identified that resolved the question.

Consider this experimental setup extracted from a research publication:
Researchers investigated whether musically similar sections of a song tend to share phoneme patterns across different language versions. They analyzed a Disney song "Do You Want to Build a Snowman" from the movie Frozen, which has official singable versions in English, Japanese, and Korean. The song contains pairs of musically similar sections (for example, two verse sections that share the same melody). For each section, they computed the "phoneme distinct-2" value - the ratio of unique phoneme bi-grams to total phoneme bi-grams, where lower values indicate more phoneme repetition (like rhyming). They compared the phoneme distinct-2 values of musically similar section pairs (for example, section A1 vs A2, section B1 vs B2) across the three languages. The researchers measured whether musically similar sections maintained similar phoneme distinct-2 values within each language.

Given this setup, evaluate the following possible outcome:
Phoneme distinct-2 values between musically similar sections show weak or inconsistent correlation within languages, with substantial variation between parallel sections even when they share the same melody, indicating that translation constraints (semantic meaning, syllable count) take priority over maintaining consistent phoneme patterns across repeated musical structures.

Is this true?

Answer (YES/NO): NO